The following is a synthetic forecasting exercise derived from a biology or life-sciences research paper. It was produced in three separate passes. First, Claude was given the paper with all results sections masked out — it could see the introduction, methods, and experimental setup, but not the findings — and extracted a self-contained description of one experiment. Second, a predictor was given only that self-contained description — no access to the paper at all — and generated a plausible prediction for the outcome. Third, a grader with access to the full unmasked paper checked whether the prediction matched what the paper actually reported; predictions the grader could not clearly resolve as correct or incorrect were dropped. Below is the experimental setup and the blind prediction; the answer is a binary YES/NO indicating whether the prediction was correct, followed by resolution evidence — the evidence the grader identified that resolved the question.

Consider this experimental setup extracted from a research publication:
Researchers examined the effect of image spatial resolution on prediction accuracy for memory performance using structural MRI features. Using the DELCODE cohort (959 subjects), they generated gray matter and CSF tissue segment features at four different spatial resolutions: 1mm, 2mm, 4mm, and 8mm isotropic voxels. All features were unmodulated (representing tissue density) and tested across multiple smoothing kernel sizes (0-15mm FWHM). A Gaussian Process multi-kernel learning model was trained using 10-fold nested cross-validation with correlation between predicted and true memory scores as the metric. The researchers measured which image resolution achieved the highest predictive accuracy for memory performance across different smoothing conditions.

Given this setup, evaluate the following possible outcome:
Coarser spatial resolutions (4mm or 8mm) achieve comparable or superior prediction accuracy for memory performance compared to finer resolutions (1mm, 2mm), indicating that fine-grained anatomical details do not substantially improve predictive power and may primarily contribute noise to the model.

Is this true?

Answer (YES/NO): NO